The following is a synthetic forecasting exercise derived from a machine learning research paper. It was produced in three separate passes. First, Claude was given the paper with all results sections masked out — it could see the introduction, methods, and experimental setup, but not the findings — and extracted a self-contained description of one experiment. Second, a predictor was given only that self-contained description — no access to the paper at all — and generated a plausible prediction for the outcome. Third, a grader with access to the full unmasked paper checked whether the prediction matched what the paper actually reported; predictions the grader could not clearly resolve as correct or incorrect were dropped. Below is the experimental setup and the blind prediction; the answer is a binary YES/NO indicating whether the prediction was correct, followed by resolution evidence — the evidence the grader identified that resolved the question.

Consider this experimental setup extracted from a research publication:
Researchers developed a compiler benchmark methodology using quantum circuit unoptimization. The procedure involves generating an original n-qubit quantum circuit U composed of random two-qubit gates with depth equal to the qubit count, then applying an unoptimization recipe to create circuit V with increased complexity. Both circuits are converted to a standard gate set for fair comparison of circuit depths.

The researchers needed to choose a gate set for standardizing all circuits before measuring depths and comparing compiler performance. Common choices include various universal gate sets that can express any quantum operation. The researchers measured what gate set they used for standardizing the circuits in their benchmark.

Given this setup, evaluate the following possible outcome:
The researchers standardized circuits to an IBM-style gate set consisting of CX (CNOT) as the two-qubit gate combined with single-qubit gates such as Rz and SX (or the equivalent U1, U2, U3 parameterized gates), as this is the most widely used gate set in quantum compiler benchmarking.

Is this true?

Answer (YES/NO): YES